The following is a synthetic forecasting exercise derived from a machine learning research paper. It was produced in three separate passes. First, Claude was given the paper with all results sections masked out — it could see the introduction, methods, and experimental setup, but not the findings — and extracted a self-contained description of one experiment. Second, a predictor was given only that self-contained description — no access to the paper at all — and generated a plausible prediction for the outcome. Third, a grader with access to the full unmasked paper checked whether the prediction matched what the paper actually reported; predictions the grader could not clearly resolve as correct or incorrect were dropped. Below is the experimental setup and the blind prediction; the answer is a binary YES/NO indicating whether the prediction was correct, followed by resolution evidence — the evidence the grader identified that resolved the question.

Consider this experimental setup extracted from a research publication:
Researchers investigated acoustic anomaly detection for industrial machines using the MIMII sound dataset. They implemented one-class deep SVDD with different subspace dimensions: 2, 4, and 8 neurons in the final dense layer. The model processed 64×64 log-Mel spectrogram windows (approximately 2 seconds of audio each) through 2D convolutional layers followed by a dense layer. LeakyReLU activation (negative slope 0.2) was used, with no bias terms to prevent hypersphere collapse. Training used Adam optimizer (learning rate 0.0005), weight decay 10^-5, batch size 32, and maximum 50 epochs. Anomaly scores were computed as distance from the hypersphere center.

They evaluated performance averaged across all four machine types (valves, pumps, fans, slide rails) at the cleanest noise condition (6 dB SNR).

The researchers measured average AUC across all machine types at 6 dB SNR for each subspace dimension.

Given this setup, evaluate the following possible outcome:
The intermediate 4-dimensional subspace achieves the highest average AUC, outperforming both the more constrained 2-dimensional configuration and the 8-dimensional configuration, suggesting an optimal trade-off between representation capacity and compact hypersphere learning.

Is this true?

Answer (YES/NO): NO